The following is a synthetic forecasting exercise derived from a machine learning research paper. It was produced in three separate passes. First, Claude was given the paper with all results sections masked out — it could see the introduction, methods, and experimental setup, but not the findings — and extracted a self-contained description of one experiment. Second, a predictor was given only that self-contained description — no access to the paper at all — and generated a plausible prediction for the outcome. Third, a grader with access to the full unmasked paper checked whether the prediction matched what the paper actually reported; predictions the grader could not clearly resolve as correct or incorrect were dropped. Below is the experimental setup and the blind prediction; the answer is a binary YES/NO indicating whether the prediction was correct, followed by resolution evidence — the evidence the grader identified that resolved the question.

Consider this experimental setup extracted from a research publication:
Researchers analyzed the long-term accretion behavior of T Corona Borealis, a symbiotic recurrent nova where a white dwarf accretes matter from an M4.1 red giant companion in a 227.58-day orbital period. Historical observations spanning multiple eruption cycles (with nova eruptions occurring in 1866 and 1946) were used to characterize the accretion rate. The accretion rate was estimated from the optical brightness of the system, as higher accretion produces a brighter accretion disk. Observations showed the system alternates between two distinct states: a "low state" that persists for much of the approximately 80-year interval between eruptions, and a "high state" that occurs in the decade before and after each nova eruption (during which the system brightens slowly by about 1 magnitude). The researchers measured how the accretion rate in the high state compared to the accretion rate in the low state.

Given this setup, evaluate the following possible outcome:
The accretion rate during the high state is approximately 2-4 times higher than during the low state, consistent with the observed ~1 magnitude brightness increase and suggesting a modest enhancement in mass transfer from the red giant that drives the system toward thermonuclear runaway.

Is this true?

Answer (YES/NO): NO